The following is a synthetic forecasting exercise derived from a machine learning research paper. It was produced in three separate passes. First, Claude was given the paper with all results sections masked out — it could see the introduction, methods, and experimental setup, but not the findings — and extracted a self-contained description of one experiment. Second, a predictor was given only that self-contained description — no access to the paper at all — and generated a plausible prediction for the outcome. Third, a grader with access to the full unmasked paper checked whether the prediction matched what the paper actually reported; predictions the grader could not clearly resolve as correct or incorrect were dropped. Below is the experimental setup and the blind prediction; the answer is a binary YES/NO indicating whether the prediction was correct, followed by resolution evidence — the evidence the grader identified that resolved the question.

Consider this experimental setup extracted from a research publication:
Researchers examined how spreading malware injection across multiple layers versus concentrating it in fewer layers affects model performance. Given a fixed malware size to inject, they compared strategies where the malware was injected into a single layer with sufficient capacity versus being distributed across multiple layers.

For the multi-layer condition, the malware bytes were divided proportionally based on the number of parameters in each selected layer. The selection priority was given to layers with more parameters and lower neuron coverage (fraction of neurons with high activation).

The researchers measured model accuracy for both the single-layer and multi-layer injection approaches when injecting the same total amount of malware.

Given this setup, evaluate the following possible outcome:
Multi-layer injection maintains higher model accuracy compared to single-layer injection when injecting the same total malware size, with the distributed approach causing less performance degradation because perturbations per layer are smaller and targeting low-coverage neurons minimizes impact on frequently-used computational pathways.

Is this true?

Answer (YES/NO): NO